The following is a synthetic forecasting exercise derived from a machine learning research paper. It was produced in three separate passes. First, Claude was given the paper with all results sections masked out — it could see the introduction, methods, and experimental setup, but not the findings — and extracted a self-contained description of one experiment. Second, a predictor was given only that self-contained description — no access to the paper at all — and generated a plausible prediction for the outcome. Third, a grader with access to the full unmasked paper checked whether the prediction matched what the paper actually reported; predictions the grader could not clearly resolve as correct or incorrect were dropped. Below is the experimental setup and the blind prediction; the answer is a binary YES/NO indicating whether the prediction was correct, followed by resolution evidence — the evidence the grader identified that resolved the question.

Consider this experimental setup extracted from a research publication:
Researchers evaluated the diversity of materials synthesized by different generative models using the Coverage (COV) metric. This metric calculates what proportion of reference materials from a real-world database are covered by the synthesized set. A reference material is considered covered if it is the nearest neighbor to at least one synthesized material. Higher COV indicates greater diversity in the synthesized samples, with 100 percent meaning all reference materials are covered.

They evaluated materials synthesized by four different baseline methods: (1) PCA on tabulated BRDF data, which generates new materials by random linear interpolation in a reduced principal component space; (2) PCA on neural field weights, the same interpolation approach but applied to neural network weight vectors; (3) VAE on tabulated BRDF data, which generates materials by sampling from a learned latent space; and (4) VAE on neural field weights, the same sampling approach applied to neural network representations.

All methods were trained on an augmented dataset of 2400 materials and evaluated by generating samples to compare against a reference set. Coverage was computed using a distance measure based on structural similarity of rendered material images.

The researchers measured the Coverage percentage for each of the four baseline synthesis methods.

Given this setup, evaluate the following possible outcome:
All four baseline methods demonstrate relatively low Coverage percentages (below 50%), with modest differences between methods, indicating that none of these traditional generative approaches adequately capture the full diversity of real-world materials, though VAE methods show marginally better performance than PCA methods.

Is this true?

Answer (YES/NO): NO